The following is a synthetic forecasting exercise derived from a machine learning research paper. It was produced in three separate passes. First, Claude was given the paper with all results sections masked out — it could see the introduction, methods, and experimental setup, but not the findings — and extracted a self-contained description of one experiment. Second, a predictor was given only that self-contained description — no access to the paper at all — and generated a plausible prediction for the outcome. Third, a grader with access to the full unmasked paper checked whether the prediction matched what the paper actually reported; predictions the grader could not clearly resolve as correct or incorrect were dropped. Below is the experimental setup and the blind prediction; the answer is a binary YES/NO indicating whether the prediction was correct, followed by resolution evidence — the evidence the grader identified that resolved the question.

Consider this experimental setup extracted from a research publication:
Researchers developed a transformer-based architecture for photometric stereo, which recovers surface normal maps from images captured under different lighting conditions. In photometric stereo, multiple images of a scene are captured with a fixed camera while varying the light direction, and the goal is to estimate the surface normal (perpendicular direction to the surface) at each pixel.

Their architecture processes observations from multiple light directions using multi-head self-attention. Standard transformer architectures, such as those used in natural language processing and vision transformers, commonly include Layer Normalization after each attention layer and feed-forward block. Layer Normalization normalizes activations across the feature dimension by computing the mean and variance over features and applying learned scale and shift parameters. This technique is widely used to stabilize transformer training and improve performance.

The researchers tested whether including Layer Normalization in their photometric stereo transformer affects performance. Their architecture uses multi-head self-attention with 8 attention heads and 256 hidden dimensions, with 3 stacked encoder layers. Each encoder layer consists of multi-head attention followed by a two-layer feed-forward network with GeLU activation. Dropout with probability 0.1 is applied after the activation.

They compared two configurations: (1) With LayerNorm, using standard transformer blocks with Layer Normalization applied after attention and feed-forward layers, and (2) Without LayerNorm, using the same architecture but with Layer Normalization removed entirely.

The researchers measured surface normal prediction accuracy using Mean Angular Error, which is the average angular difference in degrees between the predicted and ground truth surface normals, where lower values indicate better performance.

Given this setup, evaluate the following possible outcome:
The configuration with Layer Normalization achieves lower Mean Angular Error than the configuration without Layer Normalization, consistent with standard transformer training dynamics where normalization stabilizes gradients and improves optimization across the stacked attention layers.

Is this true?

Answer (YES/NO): NO